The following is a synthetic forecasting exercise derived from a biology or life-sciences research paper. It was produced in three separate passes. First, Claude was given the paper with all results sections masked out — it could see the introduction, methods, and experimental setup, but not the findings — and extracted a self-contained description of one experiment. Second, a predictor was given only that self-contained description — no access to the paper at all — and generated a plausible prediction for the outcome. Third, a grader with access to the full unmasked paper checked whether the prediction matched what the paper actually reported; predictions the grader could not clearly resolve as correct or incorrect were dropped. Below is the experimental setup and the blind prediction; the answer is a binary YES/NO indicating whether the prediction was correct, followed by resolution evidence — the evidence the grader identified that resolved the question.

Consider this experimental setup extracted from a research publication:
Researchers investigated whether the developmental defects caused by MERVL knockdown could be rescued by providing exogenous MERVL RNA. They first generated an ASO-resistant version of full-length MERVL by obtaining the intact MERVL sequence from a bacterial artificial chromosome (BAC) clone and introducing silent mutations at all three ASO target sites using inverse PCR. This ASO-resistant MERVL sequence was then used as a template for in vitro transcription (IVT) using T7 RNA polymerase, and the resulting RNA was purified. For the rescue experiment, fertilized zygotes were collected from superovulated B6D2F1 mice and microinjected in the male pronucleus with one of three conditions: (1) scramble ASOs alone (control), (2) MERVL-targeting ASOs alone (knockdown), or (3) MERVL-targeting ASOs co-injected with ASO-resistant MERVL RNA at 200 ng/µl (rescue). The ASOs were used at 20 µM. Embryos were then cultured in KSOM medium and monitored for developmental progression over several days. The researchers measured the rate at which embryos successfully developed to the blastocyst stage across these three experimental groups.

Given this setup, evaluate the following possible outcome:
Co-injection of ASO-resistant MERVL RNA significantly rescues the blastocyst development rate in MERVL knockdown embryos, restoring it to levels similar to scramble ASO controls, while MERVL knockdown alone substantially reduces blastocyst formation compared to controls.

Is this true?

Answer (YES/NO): NO